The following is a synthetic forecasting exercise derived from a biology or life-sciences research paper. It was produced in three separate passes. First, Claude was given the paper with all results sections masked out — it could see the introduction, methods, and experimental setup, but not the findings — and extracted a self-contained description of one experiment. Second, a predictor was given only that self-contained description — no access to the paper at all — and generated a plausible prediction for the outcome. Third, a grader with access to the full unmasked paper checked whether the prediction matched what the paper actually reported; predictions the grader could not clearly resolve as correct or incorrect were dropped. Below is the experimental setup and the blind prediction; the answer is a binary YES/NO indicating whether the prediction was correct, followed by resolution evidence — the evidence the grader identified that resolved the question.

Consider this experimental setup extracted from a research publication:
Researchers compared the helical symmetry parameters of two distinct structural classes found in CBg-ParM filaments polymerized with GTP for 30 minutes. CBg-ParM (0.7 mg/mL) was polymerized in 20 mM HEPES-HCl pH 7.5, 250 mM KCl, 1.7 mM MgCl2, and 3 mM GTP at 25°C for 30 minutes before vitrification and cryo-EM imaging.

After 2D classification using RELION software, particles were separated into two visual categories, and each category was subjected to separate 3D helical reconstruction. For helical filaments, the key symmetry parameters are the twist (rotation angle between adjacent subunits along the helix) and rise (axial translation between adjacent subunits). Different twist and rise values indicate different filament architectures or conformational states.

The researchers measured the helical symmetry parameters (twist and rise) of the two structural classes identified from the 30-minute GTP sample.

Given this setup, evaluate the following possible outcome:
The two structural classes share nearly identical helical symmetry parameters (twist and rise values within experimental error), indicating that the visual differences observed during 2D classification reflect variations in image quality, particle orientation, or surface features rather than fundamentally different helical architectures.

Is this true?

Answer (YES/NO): NO